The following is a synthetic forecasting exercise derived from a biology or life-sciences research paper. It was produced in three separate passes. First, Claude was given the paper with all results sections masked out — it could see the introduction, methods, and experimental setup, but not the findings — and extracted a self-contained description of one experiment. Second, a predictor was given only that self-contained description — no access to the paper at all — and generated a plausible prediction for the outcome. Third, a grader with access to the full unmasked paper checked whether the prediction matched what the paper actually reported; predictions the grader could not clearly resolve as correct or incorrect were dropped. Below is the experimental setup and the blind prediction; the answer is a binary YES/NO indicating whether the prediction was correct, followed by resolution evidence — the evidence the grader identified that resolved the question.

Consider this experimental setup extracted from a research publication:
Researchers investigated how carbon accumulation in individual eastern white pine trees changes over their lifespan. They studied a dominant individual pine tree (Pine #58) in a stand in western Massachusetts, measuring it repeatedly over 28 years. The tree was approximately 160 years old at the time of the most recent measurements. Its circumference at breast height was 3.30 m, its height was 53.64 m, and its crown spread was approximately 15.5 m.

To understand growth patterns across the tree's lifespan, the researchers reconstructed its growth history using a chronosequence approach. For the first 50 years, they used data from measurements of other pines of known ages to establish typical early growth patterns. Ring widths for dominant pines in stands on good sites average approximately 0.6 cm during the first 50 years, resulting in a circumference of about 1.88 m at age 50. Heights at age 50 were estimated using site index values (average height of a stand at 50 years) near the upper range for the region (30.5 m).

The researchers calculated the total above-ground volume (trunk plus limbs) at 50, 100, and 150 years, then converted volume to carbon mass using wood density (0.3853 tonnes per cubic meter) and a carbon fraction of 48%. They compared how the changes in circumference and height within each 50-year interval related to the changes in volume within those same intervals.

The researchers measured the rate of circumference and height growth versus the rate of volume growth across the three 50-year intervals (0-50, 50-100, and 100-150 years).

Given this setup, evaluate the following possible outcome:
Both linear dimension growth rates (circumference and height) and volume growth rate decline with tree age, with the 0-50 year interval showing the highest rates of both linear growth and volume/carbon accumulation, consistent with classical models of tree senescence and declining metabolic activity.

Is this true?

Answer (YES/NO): NO